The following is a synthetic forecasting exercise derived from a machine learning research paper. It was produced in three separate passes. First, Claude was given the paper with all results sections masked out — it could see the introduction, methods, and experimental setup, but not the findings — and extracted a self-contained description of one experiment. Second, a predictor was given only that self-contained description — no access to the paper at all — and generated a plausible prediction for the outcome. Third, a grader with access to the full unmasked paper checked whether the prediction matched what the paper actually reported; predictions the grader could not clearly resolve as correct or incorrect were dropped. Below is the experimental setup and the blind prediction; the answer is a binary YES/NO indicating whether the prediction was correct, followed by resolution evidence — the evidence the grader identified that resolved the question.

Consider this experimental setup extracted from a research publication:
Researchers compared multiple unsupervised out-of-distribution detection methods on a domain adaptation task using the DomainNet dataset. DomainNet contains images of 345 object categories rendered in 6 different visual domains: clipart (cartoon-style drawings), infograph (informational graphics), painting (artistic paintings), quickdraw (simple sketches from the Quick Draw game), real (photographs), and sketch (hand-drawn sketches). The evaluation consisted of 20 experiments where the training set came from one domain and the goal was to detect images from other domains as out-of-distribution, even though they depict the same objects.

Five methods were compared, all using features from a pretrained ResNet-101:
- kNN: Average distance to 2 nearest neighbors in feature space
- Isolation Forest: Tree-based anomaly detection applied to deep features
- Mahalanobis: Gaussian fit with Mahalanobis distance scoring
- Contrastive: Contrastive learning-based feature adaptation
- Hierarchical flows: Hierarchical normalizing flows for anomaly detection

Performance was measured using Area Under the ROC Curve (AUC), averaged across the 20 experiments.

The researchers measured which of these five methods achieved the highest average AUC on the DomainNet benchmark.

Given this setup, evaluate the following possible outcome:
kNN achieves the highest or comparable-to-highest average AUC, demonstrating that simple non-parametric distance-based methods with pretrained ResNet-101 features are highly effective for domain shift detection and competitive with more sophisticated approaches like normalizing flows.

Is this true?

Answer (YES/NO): NO